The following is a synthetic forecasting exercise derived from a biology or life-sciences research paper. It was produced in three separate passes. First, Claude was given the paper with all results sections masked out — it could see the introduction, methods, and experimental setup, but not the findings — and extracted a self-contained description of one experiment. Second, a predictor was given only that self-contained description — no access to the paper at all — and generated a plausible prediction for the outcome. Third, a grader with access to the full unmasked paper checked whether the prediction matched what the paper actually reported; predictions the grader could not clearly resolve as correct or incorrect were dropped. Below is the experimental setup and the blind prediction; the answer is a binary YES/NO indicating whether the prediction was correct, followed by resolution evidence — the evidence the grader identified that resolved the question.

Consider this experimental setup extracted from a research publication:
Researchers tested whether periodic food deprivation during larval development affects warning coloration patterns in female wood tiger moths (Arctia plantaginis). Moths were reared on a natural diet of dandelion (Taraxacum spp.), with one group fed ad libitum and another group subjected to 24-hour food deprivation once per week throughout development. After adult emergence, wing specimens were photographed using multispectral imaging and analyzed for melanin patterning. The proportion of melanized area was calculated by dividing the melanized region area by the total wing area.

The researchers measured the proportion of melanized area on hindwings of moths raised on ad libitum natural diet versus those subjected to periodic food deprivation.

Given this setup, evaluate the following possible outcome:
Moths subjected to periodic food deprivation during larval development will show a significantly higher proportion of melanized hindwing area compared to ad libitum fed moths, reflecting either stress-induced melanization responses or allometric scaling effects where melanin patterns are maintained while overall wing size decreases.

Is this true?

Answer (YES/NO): NO